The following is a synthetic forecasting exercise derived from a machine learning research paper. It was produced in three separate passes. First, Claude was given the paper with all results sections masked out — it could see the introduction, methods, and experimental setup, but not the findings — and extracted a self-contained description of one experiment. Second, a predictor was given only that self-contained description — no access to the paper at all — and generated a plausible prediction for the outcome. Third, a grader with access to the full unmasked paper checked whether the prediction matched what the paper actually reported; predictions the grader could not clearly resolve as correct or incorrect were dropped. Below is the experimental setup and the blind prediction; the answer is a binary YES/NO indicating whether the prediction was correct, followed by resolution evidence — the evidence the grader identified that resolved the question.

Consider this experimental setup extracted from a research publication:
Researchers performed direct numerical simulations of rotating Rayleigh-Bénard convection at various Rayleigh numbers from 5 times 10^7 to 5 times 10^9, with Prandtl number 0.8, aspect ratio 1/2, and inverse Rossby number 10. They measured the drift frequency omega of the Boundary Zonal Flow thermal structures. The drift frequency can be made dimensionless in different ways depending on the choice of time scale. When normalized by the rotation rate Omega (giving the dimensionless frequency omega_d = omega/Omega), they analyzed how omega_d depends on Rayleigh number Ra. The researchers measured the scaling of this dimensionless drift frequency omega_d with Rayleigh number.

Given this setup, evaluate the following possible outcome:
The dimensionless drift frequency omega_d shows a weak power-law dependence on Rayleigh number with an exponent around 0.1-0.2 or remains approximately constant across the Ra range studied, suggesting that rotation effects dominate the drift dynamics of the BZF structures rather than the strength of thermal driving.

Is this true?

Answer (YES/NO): NO